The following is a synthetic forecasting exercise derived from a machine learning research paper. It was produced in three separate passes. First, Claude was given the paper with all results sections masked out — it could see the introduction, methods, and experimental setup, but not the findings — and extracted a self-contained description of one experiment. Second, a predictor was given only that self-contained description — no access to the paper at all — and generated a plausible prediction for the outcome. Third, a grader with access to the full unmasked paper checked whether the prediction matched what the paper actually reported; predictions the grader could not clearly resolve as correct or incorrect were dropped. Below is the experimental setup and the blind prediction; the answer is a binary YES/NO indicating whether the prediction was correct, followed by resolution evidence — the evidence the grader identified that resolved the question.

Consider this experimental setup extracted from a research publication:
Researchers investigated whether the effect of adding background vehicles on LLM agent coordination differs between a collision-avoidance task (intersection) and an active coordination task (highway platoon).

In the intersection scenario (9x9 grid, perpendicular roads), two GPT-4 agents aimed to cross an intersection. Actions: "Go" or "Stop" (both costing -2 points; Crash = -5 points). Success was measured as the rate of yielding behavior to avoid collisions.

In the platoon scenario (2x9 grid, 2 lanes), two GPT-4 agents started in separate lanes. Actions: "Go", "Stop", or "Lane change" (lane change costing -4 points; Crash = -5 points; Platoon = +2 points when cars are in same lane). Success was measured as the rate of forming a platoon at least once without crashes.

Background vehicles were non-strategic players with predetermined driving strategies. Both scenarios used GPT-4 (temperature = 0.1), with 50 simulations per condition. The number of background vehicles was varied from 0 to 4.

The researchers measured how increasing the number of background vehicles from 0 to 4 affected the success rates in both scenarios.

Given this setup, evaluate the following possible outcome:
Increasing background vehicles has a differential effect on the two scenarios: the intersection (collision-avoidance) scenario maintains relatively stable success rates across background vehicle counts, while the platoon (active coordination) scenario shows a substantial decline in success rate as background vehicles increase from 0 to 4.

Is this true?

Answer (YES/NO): YES